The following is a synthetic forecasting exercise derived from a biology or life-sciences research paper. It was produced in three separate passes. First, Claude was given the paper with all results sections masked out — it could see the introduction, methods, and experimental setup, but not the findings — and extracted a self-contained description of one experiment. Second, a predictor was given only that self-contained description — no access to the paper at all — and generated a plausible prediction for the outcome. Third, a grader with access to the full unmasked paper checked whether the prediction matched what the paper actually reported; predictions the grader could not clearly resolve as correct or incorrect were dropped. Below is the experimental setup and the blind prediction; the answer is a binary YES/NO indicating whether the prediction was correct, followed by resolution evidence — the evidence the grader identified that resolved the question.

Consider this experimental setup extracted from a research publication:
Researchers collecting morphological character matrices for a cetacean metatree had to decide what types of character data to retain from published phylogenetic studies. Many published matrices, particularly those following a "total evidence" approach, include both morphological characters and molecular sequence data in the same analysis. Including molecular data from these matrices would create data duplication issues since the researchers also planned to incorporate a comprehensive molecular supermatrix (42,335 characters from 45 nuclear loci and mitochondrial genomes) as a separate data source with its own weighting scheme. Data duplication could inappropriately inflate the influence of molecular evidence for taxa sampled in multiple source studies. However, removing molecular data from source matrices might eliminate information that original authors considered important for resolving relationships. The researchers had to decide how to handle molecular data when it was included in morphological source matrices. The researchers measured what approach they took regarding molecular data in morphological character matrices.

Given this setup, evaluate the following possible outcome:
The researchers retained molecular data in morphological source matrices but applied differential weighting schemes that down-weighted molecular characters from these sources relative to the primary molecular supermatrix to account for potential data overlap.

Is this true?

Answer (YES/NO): NO